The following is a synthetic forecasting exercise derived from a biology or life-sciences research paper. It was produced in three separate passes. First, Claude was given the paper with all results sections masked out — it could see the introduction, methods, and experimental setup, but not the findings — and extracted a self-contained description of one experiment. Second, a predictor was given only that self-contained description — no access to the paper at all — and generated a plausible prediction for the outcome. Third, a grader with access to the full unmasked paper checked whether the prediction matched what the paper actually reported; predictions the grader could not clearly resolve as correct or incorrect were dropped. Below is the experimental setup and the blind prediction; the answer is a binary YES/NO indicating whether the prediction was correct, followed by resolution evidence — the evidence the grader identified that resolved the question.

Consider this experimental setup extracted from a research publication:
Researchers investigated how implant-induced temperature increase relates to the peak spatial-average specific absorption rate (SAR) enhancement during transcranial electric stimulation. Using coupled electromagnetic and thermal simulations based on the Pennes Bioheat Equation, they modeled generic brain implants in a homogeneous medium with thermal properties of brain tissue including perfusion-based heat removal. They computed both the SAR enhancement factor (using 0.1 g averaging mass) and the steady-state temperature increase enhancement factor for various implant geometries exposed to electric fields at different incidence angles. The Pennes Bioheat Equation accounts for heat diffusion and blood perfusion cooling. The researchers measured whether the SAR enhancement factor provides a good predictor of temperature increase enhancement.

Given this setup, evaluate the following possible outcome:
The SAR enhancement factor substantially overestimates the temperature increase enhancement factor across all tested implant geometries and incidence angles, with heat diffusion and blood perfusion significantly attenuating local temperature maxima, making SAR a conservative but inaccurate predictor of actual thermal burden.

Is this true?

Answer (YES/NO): NO